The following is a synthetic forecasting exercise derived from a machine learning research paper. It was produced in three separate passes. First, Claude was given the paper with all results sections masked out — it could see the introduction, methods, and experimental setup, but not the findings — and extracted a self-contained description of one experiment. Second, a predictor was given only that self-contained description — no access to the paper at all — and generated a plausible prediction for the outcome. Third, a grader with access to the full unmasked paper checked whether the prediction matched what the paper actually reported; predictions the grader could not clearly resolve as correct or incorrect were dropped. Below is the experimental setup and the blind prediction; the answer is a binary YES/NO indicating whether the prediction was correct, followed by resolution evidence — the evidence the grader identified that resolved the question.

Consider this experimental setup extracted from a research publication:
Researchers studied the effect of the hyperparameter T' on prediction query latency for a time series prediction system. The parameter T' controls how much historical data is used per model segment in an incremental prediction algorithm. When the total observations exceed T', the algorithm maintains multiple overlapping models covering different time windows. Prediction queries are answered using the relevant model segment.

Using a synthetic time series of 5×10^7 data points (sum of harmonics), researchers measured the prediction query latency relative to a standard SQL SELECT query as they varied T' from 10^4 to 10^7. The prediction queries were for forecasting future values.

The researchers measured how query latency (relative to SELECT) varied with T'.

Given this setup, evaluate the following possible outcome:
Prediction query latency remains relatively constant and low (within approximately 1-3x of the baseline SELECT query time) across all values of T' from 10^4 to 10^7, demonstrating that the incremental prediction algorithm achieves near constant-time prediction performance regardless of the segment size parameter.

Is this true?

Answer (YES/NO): NO